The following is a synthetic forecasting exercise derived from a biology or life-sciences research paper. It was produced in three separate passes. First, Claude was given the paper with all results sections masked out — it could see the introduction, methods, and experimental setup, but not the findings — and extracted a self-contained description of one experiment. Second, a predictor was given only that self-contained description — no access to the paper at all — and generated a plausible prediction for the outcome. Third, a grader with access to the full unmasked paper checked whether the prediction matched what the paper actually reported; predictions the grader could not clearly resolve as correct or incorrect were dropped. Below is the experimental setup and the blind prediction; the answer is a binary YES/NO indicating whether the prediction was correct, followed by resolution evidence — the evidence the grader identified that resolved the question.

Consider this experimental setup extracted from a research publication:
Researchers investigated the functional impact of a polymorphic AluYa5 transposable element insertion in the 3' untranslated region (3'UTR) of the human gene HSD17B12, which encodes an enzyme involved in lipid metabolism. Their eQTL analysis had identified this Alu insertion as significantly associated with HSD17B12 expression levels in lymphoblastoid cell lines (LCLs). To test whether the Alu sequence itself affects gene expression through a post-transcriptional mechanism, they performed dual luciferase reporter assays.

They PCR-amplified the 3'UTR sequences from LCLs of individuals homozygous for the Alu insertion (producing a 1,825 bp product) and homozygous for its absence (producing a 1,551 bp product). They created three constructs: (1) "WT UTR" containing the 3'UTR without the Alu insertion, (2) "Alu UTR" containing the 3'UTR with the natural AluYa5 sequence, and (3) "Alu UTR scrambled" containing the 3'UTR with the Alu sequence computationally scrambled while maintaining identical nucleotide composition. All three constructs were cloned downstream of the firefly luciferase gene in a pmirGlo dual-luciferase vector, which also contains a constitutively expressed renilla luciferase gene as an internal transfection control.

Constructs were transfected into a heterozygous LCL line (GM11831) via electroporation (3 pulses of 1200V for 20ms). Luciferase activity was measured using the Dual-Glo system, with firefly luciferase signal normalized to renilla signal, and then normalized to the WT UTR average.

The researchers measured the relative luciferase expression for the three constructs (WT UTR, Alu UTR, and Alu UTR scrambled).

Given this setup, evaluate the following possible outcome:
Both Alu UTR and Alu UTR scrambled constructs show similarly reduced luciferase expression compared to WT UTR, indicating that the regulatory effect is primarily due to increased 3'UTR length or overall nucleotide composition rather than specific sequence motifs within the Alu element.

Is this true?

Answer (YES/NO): YES